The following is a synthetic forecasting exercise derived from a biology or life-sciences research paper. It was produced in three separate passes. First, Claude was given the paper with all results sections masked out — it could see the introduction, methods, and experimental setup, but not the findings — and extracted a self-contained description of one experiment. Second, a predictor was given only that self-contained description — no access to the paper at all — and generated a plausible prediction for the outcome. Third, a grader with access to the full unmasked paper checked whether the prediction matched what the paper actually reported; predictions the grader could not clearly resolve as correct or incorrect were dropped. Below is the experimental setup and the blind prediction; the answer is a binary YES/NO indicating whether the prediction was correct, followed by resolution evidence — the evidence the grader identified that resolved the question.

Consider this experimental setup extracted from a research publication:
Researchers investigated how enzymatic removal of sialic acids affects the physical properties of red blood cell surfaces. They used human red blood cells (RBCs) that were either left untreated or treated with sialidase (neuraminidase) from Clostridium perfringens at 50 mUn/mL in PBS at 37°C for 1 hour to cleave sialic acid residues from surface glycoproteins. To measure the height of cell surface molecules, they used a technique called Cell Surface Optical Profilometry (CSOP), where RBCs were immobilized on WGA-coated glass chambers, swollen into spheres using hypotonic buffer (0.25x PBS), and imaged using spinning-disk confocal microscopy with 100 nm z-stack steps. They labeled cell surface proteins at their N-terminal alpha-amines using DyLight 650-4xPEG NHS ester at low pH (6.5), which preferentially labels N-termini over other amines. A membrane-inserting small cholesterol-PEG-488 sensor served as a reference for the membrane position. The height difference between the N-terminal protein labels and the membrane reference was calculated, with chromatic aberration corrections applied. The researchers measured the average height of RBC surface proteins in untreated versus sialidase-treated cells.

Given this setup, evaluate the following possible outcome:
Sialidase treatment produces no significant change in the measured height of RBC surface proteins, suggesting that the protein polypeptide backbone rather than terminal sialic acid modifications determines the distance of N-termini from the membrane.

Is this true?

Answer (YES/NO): NO